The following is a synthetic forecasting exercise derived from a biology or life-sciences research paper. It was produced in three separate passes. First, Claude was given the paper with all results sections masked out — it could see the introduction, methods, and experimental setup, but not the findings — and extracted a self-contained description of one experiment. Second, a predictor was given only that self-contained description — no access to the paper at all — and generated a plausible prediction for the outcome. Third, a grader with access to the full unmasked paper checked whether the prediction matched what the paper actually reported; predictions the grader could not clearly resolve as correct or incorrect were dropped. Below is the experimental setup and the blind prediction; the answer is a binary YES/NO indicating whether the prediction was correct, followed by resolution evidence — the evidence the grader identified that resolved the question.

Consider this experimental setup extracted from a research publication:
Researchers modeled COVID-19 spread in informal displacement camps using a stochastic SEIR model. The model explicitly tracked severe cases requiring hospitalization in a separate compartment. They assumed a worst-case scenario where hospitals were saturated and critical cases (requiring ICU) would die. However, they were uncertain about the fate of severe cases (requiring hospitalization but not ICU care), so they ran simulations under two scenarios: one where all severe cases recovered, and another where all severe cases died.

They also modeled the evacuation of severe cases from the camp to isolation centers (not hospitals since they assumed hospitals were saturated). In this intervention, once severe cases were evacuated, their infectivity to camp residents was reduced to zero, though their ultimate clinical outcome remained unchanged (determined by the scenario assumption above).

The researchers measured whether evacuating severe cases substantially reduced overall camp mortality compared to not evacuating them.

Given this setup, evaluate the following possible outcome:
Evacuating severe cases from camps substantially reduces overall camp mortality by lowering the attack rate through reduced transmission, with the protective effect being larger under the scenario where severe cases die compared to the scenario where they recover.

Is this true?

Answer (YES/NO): NO